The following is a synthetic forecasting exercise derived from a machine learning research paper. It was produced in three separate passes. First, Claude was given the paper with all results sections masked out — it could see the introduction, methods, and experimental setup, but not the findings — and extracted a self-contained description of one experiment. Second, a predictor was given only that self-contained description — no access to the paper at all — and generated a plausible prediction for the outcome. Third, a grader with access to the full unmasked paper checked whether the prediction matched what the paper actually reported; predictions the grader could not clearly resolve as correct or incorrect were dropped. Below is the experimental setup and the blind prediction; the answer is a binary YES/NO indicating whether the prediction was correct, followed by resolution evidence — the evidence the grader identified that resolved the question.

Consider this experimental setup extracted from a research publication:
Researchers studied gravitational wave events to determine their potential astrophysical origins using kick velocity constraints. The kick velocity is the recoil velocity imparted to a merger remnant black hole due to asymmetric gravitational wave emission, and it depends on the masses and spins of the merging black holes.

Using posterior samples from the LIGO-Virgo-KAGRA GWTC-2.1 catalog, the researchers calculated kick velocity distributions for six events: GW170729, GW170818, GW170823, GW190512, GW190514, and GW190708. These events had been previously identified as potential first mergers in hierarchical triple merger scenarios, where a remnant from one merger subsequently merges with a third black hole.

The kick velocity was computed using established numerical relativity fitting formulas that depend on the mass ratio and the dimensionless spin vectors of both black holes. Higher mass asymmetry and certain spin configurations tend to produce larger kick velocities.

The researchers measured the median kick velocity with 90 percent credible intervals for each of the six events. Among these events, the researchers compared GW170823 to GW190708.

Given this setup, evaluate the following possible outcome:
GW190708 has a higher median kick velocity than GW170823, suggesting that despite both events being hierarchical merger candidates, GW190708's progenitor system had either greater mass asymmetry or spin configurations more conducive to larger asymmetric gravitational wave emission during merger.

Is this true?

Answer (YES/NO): NO